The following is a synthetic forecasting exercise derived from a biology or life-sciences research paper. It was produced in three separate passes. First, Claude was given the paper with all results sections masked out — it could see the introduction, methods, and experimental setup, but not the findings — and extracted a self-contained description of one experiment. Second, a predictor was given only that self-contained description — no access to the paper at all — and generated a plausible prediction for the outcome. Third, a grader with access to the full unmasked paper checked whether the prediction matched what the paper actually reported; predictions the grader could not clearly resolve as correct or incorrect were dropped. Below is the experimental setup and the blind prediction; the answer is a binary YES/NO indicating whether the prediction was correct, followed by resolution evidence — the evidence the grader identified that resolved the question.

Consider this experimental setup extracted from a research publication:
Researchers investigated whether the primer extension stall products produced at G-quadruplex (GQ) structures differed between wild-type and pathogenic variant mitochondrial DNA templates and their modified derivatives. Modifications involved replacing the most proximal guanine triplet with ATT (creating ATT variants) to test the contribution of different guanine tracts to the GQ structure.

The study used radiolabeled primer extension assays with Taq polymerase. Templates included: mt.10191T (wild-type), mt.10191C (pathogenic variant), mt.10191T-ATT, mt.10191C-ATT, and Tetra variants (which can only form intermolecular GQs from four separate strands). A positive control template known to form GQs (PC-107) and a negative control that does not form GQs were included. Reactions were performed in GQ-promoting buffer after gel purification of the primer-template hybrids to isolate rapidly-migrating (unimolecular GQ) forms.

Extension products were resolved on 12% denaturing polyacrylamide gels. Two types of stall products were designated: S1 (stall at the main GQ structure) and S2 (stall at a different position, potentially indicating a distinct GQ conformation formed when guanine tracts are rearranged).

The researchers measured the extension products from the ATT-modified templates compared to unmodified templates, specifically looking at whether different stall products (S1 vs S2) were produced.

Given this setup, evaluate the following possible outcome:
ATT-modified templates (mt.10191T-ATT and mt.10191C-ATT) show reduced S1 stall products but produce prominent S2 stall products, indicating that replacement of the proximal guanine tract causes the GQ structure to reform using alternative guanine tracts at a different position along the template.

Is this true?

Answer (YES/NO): NO